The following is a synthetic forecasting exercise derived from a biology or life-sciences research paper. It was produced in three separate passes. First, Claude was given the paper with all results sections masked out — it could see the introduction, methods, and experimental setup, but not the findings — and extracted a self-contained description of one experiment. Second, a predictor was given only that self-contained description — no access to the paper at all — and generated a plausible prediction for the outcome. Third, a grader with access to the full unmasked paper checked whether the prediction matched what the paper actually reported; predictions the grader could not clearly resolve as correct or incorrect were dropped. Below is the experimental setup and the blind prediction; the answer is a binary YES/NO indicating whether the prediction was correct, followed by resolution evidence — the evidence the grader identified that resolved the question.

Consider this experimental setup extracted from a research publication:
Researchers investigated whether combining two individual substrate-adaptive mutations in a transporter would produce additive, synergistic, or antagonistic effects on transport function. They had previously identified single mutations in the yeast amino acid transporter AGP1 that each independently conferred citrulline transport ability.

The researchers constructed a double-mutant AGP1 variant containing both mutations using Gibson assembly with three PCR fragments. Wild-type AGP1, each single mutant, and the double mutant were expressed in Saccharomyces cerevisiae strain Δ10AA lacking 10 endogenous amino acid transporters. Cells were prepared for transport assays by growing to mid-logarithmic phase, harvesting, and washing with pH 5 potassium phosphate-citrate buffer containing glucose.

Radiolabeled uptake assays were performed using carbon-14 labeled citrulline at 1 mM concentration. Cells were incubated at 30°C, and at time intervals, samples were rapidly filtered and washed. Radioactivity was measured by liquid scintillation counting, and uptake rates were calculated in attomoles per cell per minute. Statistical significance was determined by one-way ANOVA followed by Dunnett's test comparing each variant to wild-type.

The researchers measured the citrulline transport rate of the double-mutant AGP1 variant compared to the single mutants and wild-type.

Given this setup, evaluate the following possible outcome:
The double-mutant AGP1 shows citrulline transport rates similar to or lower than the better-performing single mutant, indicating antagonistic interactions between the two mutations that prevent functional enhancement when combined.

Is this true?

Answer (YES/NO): NO